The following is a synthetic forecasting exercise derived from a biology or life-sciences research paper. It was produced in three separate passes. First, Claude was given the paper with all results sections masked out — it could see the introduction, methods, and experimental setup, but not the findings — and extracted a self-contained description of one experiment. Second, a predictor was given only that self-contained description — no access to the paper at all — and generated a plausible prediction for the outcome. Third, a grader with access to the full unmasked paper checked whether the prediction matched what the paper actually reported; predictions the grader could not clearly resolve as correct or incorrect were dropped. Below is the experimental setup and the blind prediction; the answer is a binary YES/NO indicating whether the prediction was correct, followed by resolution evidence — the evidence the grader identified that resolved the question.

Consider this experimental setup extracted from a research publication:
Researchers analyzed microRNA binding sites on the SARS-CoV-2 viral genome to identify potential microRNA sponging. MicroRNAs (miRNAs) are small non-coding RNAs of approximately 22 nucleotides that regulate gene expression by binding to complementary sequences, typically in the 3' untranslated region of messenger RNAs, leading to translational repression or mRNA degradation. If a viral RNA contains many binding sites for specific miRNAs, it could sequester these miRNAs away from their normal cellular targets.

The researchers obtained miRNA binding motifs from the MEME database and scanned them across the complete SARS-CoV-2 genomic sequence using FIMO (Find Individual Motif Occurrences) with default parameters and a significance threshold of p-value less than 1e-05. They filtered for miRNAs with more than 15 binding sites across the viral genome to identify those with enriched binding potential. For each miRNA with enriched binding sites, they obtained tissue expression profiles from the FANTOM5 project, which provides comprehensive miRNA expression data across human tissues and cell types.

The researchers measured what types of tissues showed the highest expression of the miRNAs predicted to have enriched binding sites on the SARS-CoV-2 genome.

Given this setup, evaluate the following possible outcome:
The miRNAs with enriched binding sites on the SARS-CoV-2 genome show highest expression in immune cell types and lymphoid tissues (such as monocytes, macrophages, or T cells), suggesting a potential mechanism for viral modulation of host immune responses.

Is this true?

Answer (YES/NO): YES